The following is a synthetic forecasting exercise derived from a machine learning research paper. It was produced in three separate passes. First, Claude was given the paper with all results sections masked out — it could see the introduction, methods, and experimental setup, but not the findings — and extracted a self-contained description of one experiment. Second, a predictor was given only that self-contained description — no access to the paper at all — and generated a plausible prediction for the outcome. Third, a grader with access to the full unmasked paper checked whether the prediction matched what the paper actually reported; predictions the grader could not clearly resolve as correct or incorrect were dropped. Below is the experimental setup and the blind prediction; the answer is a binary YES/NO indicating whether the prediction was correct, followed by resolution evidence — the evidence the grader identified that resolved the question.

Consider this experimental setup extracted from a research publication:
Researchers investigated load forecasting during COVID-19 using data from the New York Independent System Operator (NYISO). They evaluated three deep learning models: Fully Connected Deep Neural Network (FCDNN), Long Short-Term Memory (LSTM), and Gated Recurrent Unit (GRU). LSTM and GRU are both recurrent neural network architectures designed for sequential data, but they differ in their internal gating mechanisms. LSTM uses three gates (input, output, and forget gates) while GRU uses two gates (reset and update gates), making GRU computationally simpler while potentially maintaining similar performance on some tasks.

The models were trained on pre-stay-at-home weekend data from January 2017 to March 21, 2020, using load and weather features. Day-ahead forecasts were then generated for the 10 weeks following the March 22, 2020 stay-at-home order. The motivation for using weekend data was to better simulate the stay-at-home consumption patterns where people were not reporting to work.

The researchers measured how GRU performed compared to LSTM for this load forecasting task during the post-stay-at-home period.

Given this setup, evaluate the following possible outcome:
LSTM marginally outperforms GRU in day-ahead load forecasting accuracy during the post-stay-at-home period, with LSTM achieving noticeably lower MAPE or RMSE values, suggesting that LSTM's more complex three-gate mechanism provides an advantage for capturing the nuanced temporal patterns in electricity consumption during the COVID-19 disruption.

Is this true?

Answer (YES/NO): NO